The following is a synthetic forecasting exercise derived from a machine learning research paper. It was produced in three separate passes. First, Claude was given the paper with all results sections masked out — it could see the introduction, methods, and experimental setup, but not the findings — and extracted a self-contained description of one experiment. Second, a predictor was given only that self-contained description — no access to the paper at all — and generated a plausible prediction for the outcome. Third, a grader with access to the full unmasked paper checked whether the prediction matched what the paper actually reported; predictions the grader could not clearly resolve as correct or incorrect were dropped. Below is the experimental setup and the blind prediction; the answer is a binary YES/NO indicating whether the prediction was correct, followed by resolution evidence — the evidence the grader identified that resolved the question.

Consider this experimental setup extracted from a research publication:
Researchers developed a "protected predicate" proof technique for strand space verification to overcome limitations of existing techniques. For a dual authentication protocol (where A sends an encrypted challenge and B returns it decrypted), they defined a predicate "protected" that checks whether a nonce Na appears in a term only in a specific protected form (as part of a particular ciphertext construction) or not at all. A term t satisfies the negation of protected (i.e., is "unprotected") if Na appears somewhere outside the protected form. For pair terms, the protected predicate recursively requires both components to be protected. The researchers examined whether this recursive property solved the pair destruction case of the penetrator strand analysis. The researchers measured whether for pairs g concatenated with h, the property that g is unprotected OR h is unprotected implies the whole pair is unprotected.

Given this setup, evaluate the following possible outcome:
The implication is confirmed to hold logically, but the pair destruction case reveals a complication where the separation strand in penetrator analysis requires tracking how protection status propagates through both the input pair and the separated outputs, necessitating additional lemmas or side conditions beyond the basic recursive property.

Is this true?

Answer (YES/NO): NO